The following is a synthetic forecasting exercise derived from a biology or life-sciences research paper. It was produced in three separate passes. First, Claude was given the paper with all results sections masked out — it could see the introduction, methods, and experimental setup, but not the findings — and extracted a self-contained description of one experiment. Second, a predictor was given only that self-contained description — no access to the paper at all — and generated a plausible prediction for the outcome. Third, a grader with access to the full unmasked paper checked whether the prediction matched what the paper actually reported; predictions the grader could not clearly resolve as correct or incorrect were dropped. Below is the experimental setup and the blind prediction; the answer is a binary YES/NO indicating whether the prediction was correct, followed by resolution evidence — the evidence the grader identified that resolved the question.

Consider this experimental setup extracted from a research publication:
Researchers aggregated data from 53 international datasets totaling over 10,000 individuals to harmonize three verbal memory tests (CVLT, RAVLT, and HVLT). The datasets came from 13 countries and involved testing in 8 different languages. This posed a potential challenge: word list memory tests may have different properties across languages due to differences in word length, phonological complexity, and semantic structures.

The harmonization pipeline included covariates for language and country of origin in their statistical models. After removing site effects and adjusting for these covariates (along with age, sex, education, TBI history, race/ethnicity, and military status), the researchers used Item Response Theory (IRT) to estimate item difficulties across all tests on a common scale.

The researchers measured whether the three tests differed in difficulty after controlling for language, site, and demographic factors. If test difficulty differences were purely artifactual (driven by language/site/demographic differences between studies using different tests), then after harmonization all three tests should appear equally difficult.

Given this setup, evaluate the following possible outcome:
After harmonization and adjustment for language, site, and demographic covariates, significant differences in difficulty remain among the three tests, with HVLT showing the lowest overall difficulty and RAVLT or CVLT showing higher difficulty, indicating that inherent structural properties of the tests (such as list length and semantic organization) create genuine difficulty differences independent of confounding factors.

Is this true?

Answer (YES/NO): YES